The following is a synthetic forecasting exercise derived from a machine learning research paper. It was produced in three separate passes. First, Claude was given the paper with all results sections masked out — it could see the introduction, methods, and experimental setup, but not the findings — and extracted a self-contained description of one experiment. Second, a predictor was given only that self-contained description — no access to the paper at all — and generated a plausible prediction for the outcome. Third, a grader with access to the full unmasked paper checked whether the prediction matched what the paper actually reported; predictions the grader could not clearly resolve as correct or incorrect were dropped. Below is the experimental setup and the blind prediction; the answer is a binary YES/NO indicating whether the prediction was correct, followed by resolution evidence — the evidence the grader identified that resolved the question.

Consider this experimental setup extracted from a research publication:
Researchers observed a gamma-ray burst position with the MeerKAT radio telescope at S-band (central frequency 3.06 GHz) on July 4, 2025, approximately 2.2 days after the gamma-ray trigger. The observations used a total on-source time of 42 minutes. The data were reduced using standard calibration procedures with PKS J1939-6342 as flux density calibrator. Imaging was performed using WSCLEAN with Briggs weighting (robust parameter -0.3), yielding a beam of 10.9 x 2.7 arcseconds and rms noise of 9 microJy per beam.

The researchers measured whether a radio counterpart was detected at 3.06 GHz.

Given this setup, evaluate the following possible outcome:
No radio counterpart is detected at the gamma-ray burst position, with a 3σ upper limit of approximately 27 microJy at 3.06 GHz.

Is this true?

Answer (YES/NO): NO